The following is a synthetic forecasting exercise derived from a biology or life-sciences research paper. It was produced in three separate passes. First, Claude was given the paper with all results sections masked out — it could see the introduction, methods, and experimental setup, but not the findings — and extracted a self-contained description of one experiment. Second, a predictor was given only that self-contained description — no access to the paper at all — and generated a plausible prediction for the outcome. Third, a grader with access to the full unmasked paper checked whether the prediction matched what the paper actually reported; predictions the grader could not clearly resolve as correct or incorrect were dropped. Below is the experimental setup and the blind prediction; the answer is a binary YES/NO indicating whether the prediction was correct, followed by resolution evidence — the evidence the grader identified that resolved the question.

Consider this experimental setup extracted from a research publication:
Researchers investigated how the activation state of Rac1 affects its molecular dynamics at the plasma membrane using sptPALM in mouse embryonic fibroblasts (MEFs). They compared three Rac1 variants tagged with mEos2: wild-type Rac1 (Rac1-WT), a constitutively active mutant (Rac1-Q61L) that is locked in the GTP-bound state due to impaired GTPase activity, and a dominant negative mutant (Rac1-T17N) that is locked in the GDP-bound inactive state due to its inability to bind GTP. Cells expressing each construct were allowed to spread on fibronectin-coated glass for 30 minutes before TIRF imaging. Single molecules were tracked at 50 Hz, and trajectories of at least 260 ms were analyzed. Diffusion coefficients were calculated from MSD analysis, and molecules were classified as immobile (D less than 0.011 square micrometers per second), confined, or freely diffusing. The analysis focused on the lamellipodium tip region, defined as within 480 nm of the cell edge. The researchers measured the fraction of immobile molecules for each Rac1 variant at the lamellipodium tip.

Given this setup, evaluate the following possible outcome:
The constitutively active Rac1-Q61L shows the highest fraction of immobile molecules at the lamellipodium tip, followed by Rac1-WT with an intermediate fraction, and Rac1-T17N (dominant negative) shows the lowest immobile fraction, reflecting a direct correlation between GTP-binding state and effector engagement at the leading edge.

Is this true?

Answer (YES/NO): YES